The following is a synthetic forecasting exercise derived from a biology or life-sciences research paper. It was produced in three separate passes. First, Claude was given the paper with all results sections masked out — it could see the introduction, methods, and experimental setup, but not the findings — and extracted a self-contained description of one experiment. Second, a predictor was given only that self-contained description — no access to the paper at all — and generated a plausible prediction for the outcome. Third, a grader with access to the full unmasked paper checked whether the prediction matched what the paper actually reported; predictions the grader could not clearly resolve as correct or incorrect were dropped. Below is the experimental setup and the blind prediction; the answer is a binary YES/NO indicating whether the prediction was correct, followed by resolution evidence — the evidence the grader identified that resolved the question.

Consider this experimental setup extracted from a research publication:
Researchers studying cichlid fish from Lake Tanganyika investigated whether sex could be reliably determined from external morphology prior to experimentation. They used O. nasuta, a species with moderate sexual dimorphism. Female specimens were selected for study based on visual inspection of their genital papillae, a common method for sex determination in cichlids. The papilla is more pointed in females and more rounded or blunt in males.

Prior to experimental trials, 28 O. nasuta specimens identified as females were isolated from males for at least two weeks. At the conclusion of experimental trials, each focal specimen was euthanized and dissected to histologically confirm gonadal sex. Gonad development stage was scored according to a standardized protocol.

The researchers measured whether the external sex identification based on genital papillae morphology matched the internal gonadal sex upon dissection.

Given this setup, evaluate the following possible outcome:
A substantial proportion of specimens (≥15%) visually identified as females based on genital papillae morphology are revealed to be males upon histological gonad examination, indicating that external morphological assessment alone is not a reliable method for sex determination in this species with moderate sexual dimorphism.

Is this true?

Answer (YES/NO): YES